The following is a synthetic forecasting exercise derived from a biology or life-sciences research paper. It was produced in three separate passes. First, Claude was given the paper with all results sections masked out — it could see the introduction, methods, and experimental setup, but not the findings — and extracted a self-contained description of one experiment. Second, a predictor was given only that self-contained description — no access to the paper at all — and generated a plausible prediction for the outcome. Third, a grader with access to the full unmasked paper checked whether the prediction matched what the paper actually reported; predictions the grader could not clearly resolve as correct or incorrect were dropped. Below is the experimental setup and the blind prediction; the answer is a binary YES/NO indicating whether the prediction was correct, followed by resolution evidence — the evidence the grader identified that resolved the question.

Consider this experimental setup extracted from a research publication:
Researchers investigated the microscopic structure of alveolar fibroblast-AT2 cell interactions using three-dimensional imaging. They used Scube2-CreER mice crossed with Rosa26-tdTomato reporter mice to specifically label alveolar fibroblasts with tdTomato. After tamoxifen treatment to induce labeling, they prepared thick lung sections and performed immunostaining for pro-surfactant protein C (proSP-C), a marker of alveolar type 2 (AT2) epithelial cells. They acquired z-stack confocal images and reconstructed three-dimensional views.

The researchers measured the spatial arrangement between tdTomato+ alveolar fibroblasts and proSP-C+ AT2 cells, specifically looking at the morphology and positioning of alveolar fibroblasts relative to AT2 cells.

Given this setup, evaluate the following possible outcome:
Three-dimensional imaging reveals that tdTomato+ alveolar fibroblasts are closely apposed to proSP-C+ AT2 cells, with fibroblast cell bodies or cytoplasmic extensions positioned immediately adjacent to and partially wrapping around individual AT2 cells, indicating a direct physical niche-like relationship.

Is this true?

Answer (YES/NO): YES